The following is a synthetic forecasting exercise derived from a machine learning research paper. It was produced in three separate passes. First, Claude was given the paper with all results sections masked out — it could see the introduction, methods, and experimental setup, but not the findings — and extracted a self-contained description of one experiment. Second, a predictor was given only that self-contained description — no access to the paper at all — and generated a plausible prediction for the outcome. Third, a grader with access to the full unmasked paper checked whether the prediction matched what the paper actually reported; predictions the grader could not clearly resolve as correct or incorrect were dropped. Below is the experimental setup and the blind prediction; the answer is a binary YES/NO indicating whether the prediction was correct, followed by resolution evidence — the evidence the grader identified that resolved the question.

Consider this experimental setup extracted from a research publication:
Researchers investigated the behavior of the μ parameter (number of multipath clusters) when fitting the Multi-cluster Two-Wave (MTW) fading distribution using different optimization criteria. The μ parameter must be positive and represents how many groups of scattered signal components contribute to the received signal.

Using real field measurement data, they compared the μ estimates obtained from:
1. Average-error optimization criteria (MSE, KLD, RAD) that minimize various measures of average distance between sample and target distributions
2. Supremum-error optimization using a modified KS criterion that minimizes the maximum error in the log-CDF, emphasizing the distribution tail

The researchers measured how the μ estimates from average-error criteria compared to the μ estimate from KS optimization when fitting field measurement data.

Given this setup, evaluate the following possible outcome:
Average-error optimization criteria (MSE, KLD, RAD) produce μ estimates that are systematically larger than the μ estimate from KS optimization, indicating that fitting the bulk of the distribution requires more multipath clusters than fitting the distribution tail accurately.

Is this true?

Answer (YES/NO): YES